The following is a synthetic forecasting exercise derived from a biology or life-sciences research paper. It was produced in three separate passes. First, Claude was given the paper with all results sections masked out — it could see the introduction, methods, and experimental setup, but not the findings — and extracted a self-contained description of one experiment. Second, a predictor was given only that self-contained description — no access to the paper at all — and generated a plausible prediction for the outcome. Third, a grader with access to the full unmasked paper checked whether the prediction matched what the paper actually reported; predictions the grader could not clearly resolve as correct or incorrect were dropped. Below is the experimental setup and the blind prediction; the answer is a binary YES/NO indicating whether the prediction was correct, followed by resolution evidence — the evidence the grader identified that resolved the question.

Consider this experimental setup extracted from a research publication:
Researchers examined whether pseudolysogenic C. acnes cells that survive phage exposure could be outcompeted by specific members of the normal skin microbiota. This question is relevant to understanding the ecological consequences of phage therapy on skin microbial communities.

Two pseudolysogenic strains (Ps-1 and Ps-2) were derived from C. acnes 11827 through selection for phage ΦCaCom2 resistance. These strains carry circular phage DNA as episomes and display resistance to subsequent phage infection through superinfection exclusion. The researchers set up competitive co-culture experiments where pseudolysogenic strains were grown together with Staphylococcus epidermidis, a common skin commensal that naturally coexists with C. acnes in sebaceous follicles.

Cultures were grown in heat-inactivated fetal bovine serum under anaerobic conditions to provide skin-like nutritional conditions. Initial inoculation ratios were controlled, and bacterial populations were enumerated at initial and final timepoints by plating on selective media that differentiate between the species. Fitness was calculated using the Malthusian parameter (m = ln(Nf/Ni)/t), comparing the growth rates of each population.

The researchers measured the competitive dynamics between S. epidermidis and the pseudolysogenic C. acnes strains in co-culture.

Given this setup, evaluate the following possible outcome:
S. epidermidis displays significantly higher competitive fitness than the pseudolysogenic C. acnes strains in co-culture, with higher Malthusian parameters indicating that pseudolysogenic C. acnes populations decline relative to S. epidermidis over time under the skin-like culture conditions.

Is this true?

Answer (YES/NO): YES